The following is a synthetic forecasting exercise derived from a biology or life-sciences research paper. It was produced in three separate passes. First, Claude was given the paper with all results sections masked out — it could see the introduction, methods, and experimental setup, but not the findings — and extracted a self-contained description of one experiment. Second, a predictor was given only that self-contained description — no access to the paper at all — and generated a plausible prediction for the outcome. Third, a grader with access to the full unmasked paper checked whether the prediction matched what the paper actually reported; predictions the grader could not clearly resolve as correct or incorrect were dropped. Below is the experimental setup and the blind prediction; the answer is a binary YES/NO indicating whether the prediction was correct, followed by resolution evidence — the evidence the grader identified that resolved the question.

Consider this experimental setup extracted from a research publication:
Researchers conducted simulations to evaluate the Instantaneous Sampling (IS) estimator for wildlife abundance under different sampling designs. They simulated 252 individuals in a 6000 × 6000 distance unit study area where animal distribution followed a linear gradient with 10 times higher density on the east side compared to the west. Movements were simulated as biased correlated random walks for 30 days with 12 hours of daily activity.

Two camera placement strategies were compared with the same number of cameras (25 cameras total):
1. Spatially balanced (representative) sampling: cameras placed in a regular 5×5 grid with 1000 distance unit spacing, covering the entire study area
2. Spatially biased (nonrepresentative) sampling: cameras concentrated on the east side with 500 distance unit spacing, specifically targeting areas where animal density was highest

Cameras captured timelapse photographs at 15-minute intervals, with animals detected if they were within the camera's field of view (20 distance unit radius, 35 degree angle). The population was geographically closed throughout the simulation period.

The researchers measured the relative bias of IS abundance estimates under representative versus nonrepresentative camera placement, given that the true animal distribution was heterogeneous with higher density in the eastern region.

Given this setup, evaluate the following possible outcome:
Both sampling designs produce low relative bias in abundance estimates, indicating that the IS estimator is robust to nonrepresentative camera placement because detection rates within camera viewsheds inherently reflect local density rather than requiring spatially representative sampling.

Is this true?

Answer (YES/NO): NO